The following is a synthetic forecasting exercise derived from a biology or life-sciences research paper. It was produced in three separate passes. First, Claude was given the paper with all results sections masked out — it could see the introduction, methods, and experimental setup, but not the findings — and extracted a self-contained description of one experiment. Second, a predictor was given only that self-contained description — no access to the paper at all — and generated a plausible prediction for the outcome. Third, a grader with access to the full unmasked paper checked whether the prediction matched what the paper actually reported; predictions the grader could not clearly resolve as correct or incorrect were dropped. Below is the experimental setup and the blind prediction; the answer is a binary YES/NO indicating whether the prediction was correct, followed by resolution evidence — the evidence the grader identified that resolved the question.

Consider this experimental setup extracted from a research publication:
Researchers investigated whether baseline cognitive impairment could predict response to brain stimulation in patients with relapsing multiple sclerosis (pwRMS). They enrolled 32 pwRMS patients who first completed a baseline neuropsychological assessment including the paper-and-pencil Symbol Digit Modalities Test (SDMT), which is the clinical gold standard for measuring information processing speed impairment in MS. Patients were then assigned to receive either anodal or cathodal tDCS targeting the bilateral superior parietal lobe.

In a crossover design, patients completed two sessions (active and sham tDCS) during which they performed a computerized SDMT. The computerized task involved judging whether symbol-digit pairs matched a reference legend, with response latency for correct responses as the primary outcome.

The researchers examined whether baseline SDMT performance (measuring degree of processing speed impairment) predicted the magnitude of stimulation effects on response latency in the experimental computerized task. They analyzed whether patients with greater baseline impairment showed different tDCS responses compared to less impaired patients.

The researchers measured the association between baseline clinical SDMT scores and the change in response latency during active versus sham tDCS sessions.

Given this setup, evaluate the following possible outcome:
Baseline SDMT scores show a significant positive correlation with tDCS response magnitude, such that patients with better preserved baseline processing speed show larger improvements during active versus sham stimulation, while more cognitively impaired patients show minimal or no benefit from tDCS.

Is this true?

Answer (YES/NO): NO